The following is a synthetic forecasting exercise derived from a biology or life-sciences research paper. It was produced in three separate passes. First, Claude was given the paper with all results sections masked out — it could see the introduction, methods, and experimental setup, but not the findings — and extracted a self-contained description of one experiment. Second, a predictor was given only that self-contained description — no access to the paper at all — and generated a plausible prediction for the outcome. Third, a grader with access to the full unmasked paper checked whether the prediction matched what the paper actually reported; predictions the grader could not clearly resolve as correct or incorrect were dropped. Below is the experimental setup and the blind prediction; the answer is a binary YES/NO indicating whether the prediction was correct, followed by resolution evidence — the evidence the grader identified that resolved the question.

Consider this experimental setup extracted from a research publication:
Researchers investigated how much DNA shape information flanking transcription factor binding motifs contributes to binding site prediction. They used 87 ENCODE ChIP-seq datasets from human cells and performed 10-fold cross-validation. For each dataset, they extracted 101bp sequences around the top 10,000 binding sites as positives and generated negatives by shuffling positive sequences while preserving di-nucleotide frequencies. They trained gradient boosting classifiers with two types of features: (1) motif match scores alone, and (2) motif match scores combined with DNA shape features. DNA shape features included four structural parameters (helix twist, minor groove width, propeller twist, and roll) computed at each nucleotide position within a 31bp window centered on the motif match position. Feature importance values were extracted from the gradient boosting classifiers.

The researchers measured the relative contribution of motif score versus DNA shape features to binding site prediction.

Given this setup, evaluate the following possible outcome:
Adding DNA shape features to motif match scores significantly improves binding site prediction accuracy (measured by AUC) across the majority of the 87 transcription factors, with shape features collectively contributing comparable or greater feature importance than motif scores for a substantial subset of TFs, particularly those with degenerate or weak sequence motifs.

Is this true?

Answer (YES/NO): NO